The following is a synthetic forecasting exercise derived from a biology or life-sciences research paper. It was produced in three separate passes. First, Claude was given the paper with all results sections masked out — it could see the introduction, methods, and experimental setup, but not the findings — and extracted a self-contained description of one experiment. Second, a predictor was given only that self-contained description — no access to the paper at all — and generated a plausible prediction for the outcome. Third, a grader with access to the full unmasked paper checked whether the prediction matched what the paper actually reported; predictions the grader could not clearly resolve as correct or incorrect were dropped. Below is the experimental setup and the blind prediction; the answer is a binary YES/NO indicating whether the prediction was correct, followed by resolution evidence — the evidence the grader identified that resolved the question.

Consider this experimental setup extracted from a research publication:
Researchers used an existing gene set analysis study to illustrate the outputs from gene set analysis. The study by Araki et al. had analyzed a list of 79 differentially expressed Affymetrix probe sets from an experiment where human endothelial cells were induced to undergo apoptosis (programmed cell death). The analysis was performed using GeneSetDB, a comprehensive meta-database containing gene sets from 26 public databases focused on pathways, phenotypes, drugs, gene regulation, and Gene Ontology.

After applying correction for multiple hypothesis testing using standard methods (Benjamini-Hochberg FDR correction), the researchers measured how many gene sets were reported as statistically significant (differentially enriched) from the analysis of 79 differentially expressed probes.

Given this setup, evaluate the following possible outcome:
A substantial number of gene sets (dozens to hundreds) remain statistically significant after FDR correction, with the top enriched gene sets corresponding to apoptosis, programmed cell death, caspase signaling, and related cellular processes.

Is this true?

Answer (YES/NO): NO